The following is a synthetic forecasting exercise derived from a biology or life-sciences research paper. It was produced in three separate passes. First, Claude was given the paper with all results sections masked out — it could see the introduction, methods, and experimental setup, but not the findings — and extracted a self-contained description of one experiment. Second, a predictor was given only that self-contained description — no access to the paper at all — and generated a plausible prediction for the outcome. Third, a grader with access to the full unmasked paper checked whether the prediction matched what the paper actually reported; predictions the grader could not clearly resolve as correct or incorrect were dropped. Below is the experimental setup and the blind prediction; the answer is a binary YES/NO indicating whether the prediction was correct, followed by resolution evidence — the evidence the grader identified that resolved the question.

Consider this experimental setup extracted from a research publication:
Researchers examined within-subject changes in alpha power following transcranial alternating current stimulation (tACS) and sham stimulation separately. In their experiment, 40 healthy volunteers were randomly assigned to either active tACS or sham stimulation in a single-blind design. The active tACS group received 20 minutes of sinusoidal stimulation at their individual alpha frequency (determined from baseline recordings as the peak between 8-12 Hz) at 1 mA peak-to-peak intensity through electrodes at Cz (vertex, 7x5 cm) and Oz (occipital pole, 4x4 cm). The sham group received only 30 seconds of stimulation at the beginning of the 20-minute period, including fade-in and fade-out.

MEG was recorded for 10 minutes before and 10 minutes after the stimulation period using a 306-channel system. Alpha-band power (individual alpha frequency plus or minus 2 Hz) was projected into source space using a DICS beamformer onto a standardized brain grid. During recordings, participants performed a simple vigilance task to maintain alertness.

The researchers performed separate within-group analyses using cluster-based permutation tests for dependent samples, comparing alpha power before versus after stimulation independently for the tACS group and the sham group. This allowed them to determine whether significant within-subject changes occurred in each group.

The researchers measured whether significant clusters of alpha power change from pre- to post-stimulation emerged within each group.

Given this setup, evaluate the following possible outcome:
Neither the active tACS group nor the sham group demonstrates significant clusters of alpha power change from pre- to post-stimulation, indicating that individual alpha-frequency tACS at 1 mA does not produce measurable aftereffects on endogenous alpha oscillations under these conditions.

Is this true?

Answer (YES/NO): NO